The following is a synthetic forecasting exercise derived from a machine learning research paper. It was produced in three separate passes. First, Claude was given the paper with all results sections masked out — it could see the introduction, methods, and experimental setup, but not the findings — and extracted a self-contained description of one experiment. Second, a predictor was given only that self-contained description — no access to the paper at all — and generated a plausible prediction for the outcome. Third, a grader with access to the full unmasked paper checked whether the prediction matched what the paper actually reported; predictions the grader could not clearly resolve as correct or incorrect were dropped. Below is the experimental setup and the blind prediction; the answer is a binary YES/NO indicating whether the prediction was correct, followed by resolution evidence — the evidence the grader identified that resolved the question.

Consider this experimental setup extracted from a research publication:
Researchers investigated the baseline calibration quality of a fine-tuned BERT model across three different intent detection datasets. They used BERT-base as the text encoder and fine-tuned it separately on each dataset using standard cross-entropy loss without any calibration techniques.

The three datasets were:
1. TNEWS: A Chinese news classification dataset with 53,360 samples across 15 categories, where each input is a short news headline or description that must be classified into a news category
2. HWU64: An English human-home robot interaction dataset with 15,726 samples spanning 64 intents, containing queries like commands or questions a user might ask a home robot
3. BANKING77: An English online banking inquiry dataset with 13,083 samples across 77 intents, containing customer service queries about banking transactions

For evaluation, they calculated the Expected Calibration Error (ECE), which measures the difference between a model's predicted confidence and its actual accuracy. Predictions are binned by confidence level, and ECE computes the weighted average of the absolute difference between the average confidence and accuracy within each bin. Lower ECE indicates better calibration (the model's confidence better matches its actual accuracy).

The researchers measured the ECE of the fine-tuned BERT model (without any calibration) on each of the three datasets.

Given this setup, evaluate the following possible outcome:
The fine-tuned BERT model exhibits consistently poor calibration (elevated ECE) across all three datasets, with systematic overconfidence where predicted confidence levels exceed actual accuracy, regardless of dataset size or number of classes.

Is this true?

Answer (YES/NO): NO